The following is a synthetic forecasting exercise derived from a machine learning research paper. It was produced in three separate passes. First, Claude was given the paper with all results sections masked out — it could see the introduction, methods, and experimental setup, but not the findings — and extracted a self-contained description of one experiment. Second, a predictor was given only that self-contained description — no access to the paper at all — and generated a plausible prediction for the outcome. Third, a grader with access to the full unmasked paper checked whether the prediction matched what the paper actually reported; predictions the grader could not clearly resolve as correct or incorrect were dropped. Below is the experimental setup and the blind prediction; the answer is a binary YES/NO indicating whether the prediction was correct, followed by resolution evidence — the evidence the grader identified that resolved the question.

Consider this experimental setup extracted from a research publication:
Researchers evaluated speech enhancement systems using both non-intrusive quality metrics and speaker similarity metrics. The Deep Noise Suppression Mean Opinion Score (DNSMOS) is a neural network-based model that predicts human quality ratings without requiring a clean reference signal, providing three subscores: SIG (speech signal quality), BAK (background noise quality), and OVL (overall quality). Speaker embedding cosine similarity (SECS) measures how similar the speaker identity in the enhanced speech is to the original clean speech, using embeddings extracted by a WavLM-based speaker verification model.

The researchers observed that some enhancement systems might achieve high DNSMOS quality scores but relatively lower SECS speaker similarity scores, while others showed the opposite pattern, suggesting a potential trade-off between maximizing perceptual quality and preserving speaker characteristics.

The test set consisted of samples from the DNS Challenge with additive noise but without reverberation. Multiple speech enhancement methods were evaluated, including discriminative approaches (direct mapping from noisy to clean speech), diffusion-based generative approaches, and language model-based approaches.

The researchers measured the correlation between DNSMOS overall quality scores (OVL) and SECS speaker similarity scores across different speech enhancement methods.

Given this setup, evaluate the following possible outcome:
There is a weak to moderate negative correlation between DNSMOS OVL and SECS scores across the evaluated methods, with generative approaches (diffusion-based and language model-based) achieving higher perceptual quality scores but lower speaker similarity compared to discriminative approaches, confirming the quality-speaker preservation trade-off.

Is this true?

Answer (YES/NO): NO